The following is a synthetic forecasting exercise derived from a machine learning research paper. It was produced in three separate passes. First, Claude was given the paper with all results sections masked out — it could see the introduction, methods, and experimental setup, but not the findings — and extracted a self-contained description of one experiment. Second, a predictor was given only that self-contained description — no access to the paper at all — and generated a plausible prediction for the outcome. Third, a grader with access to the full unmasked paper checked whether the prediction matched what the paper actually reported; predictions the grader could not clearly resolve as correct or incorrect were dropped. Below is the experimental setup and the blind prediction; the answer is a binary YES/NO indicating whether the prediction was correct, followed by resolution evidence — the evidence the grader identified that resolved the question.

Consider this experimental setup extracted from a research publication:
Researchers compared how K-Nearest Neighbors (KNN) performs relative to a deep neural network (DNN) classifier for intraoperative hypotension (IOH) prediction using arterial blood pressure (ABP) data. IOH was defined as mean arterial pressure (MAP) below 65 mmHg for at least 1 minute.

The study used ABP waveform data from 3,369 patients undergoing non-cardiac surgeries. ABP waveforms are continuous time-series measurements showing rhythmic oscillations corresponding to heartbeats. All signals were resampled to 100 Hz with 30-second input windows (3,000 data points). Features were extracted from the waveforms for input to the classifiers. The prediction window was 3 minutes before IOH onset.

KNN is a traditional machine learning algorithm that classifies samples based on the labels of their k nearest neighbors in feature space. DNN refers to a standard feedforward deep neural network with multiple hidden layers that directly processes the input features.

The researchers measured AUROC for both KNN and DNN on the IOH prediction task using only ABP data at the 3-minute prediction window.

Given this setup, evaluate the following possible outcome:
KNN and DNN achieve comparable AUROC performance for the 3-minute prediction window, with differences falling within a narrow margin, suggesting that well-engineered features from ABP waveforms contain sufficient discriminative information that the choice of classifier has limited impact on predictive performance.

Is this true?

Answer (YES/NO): NO